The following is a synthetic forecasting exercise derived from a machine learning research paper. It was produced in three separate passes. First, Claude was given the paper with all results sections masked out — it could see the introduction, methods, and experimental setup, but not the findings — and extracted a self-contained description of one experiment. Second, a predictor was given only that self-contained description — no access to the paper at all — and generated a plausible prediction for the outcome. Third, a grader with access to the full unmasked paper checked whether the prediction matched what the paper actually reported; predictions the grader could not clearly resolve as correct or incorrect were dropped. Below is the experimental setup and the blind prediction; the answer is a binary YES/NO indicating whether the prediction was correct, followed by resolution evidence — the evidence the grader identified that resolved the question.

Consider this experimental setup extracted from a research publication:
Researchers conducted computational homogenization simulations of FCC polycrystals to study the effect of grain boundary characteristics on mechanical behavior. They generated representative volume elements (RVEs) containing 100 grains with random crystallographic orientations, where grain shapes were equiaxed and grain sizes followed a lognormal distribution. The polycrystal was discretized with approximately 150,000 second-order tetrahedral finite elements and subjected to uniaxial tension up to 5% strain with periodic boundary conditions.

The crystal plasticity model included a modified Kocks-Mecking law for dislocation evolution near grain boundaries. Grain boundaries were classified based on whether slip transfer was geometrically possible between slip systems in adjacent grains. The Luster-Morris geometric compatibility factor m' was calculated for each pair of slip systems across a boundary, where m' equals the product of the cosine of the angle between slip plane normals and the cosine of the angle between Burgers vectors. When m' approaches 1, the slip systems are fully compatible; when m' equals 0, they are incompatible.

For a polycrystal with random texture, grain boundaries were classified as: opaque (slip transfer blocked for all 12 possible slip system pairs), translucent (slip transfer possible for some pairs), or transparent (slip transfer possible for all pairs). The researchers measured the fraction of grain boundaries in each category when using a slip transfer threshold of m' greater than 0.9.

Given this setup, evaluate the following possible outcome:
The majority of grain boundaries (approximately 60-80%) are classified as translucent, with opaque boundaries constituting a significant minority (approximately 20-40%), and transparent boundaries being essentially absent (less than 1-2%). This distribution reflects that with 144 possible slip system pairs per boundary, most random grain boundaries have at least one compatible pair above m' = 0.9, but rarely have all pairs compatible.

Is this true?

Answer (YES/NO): NO